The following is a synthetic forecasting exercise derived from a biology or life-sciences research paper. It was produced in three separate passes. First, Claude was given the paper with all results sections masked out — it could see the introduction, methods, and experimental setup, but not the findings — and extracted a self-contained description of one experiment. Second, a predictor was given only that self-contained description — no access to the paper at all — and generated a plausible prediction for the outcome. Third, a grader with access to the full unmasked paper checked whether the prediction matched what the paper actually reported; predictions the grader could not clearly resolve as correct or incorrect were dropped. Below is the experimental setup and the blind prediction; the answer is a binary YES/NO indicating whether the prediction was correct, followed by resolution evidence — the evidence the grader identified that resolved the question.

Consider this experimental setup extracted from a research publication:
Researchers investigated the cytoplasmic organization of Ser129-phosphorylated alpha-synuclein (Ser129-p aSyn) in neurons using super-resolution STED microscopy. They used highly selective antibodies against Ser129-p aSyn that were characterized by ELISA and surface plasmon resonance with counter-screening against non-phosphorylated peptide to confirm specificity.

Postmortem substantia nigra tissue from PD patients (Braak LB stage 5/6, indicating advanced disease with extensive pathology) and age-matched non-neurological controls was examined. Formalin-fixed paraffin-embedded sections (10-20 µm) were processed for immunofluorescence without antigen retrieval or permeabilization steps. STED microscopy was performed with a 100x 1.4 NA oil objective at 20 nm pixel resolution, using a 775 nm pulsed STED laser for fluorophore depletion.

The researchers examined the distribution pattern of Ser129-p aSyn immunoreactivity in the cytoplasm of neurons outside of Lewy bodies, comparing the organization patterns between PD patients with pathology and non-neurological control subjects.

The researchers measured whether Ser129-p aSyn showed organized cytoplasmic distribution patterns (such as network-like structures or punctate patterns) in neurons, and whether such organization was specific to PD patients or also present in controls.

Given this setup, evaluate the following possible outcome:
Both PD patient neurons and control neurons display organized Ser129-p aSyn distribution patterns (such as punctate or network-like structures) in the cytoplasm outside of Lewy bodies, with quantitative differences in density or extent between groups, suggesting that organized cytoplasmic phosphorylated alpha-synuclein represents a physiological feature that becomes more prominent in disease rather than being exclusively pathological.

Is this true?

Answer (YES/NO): NO